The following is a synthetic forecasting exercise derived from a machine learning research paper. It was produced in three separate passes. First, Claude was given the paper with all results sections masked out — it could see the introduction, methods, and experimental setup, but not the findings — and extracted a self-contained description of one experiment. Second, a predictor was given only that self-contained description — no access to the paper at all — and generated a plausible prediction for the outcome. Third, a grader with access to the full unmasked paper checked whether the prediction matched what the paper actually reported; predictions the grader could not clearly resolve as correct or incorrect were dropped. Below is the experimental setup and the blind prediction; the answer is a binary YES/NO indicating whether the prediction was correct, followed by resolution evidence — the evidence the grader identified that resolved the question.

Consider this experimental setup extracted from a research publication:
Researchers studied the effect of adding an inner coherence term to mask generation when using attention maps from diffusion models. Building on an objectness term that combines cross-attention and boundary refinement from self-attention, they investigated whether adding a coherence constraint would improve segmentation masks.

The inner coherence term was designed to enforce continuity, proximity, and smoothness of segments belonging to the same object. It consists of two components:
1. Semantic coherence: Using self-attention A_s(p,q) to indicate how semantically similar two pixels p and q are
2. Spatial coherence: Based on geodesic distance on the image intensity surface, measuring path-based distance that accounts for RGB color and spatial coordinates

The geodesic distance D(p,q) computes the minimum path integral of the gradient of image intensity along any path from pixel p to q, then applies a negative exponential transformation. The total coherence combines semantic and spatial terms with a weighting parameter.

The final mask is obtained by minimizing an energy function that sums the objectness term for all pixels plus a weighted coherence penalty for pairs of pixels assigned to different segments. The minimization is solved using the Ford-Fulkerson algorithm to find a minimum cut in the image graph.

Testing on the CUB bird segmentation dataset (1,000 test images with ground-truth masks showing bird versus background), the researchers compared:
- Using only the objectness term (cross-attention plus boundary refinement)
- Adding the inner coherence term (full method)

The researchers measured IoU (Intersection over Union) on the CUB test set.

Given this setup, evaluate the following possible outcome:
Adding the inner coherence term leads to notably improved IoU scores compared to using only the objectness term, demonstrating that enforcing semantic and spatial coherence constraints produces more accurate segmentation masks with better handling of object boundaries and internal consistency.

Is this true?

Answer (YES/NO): YES